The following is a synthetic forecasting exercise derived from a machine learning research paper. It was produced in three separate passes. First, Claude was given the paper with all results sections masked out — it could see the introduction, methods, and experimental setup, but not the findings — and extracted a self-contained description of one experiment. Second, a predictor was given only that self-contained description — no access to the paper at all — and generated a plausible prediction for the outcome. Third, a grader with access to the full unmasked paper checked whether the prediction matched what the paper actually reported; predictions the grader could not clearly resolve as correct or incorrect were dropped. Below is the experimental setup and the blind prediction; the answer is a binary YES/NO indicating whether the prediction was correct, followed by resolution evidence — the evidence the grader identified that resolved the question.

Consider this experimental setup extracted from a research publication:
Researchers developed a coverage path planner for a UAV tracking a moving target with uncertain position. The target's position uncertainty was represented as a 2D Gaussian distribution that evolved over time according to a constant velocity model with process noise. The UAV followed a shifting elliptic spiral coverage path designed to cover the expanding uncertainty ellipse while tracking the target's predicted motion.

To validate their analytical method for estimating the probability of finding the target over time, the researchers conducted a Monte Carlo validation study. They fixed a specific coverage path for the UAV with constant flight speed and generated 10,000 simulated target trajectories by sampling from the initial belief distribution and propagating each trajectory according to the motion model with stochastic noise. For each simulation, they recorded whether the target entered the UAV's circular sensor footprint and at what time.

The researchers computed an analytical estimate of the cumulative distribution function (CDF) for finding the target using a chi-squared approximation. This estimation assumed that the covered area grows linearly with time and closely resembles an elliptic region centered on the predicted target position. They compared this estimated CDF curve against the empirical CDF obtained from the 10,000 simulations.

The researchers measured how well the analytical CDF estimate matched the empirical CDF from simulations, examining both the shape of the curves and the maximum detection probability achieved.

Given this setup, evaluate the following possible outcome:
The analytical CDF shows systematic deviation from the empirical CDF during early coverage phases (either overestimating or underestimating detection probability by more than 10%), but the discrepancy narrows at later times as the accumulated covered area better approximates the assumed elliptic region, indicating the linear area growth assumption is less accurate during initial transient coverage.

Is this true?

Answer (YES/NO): NO